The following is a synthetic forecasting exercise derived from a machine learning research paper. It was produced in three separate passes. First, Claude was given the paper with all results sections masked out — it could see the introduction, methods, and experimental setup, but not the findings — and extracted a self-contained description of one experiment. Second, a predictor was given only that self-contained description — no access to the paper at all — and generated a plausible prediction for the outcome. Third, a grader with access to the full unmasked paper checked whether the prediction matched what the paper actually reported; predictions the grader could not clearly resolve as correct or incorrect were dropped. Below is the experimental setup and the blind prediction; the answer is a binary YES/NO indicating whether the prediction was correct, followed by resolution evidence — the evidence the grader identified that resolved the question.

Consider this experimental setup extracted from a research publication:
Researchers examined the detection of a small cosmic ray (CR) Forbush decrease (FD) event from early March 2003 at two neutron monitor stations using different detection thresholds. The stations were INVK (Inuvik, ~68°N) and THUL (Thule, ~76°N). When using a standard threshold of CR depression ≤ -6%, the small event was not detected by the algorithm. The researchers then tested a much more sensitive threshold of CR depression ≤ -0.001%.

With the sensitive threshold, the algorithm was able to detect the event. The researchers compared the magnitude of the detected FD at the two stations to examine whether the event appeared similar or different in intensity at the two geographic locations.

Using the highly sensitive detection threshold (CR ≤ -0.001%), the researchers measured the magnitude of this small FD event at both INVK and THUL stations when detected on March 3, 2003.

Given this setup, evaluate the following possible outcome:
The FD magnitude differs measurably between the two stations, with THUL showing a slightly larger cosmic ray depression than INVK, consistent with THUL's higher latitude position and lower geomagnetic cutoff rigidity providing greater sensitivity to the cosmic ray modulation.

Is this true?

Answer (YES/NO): YES